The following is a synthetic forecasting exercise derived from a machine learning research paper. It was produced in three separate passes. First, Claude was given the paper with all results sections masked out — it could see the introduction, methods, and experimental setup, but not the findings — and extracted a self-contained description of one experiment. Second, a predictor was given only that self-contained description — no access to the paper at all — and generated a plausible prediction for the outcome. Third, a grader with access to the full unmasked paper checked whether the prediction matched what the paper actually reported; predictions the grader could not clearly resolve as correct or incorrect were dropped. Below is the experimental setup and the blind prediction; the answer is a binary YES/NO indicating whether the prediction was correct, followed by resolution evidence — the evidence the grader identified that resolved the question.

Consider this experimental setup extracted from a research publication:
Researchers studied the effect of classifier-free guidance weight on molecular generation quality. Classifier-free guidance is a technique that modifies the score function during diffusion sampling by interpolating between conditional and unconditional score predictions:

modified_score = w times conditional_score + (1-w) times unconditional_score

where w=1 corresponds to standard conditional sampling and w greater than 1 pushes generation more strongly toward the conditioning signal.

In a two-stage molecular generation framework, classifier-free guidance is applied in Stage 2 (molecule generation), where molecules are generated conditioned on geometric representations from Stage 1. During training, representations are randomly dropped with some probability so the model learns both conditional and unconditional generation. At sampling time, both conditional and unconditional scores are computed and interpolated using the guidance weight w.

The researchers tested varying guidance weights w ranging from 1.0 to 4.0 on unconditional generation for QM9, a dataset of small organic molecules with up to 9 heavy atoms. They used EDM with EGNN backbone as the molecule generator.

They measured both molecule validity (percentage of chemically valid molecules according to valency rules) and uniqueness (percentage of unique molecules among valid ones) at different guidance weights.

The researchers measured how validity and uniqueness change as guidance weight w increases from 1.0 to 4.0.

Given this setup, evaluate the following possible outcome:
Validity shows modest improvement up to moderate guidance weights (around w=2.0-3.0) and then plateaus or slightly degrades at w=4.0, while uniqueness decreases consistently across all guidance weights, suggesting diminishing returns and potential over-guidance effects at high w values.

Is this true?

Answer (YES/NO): NO